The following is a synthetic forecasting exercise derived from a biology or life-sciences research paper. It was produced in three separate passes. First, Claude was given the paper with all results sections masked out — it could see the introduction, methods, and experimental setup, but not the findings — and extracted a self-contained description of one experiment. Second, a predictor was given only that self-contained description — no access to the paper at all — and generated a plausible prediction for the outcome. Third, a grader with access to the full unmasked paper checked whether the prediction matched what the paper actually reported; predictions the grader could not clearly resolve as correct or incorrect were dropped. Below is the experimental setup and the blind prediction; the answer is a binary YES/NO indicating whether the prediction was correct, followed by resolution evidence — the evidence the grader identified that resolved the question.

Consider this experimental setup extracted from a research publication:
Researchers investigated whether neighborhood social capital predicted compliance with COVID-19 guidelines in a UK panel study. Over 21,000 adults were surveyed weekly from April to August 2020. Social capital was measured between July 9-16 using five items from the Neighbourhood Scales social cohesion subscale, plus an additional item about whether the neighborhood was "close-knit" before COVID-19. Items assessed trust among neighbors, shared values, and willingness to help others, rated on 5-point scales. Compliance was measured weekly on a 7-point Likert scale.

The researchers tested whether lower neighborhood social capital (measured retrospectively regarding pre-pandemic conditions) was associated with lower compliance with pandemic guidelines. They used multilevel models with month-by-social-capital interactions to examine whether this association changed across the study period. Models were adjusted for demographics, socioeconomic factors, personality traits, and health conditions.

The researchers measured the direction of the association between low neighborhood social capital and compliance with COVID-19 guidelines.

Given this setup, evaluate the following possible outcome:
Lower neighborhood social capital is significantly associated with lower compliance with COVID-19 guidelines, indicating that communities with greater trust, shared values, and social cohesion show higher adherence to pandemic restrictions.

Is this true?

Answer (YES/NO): YES